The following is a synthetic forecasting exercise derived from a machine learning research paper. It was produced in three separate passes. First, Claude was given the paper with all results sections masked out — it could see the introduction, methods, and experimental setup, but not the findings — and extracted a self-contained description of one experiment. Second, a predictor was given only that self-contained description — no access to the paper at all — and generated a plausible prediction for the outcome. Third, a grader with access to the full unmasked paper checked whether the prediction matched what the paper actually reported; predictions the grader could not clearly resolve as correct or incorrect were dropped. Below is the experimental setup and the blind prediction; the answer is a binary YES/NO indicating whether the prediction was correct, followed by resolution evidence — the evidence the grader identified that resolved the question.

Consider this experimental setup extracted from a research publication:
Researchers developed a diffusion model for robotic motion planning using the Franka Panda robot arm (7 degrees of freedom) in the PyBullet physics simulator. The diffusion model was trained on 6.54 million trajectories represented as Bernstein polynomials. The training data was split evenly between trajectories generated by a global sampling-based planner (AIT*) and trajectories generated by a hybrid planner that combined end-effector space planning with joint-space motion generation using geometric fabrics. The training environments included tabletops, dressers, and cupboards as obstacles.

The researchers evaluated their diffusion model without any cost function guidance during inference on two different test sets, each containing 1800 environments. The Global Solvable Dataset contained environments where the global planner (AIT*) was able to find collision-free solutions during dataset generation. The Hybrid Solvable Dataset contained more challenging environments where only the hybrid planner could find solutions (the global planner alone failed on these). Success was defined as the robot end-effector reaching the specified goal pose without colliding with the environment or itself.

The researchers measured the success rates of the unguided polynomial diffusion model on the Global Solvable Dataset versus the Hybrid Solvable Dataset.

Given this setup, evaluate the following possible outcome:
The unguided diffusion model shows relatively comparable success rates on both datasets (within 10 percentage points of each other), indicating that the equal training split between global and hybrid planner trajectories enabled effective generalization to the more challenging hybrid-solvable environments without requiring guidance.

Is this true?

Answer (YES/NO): YES